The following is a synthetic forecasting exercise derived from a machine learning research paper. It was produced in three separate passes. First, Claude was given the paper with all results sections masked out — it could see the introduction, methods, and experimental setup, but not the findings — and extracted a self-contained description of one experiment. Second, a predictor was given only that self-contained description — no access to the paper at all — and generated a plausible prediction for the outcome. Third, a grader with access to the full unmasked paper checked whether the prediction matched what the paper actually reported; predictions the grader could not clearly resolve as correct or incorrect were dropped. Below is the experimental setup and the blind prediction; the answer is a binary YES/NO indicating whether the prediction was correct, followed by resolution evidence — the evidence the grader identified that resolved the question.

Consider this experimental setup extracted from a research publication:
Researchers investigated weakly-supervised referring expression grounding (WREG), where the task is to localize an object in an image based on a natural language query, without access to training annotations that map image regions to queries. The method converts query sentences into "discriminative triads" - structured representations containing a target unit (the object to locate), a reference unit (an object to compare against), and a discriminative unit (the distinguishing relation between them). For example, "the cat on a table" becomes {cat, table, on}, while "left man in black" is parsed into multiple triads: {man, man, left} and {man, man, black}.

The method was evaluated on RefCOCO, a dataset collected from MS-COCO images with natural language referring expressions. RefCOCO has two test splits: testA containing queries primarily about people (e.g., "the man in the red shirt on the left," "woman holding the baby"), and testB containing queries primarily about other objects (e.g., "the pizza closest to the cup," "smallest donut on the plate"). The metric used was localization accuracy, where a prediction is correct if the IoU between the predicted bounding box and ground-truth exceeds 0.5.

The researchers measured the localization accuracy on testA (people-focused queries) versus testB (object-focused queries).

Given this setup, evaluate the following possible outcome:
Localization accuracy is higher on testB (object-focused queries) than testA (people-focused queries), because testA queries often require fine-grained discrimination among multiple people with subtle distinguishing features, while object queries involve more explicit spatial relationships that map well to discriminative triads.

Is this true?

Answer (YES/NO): NO